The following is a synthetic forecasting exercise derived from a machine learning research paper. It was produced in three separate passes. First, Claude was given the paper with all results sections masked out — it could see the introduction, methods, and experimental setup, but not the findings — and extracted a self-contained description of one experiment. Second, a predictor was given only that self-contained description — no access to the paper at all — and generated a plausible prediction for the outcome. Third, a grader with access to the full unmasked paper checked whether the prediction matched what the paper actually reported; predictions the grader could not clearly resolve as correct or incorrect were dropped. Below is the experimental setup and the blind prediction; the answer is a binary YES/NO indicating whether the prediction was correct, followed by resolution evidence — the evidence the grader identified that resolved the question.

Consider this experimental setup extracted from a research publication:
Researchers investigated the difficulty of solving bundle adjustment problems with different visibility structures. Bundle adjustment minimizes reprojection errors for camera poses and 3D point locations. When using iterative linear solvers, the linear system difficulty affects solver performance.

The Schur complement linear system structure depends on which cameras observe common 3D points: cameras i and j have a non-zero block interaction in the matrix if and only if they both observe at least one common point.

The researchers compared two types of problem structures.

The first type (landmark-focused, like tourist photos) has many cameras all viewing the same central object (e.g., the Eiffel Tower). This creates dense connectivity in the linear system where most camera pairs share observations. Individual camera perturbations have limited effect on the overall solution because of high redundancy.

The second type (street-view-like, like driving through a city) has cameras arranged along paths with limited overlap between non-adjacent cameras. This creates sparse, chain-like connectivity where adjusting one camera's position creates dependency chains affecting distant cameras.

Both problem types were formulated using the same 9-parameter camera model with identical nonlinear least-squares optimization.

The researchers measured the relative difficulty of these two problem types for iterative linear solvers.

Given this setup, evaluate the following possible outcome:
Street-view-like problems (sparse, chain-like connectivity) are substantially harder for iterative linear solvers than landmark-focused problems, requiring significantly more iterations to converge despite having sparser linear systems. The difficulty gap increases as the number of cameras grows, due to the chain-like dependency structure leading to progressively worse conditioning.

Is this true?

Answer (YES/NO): YES